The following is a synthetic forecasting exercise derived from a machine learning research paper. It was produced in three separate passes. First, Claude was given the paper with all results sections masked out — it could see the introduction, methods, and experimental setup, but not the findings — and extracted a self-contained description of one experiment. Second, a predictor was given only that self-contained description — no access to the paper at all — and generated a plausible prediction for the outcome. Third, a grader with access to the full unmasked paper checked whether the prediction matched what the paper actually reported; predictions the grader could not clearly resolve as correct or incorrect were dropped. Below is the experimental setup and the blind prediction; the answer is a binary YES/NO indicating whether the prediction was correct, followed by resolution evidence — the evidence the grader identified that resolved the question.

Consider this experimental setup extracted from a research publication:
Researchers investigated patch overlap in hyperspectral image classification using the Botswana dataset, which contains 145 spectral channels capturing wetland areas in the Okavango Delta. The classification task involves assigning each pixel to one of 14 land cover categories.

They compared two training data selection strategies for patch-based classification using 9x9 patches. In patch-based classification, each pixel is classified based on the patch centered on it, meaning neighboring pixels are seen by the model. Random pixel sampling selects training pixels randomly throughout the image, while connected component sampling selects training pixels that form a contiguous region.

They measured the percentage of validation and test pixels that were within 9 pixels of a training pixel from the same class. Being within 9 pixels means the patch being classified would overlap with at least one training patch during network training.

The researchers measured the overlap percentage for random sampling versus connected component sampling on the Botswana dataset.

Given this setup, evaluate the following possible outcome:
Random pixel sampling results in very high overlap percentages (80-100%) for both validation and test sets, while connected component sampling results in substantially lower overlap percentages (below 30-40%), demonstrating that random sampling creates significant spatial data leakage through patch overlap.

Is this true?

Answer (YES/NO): YES